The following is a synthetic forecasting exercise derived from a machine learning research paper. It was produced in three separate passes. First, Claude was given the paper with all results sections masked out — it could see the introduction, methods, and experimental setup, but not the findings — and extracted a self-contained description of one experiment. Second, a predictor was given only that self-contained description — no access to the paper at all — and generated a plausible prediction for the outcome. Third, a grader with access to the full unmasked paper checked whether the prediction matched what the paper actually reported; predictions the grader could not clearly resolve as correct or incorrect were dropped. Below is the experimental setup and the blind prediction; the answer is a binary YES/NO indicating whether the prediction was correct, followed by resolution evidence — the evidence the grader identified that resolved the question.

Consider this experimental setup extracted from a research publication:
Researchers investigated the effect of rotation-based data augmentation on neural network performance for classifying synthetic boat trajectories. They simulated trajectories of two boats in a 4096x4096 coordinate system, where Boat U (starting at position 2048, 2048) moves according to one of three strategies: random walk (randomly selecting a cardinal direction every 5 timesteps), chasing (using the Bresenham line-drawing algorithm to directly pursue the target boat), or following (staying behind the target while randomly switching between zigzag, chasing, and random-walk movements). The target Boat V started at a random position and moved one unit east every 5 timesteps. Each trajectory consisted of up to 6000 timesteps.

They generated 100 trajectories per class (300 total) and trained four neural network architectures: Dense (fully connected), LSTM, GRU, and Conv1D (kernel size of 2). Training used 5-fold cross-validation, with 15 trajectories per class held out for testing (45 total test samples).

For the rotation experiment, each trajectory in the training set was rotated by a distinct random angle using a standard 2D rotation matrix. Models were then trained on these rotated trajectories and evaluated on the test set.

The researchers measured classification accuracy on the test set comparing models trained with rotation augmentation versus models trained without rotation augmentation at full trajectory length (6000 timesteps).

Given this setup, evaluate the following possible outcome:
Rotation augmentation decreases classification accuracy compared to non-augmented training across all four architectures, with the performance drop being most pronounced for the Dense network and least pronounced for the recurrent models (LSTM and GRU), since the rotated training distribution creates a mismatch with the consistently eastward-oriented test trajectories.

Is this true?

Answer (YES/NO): NO